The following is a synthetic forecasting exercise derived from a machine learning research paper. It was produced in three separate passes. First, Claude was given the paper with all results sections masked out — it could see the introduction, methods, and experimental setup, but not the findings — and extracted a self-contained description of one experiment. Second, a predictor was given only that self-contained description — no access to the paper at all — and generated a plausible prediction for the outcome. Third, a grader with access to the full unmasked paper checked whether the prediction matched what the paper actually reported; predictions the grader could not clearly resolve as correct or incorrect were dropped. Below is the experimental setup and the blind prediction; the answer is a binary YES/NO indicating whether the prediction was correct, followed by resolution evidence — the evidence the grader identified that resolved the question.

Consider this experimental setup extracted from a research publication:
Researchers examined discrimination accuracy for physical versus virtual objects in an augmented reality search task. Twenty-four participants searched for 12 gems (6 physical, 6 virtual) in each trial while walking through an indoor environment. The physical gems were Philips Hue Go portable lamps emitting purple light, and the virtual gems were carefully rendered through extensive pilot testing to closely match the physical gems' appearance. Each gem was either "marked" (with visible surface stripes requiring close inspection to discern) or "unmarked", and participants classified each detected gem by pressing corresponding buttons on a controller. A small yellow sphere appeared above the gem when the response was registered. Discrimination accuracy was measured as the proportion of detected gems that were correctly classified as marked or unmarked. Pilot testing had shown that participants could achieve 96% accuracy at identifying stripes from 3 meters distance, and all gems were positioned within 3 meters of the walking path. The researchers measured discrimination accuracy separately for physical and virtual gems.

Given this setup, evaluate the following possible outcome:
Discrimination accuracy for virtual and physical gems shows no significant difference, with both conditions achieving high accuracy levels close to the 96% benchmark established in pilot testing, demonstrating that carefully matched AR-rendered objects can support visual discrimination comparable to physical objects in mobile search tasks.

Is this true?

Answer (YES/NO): NO